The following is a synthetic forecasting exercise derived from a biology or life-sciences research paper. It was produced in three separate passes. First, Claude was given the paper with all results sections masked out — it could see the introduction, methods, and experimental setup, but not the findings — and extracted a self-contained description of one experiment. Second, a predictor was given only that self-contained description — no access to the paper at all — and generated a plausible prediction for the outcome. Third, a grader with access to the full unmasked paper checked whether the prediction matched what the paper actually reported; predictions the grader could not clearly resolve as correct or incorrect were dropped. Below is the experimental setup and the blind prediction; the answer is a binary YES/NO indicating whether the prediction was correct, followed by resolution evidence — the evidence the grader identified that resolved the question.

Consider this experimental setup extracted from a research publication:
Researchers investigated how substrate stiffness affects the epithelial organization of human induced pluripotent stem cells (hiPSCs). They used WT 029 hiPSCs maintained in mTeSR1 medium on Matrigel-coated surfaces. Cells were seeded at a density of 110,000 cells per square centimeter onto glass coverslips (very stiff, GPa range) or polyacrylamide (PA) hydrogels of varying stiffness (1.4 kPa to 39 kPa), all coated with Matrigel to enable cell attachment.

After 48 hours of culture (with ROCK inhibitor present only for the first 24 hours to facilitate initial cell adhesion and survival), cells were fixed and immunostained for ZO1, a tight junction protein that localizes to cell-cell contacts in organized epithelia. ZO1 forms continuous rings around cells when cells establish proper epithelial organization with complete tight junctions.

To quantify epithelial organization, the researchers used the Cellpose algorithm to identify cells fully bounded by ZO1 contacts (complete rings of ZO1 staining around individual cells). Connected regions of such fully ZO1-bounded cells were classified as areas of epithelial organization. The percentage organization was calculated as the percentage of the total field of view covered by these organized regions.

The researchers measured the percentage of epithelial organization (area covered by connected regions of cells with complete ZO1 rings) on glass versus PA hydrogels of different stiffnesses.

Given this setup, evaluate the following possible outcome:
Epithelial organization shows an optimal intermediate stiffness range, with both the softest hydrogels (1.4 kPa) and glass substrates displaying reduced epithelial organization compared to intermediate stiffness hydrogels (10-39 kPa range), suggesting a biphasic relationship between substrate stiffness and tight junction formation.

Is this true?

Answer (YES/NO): NO